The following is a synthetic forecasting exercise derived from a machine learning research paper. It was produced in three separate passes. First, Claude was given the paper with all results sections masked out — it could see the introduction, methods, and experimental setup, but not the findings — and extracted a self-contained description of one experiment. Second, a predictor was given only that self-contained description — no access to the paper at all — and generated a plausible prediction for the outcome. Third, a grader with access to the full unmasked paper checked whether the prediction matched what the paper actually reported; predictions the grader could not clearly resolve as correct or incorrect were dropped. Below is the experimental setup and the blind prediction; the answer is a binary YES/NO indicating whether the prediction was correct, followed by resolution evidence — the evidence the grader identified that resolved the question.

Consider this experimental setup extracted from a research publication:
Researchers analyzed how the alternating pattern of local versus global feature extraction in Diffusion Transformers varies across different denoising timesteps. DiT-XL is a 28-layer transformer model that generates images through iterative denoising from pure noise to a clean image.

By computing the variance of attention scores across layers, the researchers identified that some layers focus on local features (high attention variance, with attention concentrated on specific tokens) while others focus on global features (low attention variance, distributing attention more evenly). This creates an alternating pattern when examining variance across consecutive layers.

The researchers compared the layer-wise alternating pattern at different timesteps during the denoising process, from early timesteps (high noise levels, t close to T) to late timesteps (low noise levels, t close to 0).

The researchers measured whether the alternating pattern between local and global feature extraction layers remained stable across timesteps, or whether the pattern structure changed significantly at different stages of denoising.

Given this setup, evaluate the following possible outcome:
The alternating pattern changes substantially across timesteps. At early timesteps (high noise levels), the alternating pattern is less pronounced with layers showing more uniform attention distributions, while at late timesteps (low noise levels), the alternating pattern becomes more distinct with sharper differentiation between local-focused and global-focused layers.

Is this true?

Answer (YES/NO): NO